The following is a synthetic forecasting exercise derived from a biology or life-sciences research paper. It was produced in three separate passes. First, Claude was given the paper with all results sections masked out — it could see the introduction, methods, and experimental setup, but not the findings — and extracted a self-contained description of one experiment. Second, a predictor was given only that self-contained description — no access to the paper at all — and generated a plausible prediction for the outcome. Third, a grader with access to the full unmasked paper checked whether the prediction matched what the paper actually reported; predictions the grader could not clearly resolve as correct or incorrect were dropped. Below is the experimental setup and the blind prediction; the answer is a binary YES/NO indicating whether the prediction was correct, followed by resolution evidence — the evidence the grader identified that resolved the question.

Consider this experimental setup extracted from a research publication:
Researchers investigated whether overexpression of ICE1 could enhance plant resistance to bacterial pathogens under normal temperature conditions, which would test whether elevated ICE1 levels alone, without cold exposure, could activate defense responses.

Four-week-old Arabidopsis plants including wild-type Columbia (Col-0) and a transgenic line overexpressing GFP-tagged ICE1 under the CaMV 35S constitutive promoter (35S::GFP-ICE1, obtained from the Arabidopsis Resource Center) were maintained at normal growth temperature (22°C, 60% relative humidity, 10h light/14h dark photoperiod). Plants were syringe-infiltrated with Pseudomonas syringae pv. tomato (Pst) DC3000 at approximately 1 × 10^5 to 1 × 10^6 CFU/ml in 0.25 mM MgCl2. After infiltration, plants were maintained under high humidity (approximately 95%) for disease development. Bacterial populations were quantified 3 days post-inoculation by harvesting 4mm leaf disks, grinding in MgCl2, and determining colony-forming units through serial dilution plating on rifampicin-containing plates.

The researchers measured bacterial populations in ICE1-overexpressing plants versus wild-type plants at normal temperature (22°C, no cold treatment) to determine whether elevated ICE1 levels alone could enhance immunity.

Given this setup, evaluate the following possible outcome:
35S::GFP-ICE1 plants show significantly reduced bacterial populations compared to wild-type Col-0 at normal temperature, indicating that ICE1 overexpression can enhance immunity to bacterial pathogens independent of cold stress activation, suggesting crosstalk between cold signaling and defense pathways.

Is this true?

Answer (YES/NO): NO